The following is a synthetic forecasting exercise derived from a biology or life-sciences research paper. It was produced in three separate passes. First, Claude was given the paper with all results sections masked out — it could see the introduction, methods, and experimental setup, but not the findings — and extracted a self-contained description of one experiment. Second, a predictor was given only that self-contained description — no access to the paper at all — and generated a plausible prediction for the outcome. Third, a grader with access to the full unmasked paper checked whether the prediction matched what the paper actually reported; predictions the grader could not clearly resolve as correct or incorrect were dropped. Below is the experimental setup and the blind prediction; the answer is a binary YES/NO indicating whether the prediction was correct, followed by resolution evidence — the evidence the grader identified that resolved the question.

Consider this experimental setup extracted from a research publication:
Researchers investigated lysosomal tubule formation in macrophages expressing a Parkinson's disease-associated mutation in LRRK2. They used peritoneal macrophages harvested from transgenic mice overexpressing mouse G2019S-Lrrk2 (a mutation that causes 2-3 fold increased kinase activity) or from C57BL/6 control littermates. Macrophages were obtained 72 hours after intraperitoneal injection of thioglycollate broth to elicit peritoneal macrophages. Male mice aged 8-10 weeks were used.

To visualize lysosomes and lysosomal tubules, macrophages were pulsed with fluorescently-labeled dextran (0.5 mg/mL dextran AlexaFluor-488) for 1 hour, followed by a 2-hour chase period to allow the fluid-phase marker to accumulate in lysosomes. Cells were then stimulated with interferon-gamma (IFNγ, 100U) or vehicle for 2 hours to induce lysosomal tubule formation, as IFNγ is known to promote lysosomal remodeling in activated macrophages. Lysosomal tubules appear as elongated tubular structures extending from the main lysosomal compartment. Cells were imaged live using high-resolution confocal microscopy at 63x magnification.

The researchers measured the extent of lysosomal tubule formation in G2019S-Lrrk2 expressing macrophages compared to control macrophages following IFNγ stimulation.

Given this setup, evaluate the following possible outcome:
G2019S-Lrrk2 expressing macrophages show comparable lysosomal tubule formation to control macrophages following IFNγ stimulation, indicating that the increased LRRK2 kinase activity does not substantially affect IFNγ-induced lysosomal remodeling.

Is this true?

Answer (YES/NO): NO